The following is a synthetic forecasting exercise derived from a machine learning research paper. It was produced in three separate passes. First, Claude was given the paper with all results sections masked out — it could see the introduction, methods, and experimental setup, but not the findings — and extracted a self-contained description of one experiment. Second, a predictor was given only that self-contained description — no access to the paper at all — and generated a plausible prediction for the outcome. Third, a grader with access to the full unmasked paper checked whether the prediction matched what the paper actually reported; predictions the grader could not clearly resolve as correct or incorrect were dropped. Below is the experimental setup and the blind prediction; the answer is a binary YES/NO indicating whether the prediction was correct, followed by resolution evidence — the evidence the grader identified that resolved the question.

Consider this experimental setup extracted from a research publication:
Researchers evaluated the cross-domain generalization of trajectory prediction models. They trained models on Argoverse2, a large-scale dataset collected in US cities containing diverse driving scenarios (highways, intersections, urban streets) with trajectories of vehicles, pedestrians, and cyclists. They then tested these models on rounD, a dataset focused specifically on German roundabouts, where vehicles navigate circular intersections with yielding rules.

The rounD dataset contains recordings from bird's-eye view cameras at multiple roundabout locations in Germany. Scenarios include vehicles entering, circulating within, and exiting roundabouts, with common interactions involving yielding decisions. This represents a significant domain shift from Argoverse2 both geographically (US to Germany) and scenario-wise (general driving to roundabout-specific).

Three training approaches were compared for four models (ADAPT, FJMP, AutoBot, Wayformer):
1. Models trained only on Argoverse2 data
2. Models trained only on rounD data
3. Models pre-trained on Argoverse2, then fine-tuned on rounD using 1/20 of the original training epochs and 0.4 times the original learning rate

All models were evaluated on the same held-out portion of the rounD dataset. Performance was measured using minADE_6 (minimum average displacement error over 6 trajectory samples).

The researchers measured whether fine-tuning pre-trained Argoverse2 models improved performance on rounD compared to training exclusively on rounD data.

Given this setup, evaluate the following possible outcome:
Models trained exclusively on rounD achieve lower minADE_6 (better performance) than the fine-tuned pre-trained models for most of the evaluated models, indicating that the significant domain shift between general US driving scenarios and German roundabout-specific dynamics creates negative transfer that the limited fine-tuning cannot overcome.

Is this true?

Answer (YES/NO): YES